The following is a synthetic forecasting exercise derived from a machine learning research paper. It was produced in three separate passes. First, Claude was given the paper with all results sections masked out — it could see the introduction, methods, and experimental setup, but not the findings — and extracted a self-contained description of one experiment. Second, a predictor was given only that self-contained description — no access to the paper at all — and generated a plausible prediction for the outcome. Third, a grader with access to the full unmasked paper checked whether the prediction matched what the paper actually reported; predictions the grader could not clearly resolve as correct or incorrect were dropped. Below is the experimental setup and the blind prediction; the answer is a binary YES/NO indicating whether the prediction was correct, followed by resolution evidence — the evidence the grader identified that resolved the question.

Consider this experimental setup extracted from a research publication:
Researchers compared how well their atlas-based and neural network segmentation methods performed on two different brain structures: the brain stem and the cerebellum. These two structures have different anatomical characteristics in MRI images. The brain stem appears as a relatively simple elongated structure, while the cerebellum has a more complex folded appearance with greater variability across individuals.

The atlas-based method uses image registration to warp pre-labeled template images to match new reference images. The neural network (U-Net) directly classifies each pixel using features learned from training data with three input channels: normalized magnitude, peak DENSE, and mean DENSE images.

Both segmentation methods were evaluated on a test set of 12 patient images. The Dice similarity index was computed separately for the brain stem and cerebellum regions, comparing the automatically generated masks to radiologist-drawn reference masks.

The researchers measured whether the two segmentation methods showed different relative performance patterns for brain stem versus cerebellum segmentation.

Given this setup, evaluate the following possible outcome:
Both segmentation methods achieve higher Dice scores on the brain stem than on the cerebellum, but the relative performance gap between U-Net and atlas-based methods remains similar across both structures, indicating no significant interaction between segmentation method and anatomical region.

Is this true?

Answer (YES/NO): NO